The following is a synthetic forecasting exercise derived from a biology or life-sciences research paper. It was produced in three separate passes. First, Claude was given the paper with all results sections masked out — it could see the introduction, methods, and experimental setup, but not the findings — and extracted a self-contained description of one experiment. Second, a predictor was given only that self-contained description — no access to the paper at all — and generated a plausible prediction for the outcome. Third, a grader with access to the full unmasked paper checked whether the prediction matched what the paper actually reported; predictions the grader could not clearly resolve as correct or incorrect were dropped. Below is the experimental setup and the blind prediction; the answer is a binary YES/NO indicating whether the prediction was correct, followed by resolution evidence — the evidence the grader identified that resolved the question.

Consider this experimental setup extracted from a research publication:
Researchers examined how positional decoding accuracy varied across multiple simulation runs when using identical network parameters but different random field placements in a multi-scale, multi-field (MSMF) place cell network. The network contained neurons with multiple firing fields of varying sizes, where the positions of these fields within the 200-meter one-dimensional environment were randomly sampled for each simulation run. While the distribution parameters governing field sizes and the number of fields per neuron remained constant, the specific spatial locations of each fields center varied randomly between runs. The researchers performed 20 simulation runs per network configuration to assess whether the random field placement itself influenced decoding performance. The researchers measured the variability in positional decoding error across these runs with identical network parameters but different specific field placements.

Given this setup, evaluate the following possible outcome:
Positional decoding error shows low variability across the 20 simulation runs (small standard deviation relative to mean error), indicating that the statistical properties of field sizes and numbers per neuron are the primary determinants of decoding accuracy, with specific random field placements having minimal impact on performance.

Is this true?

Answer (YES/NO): NO